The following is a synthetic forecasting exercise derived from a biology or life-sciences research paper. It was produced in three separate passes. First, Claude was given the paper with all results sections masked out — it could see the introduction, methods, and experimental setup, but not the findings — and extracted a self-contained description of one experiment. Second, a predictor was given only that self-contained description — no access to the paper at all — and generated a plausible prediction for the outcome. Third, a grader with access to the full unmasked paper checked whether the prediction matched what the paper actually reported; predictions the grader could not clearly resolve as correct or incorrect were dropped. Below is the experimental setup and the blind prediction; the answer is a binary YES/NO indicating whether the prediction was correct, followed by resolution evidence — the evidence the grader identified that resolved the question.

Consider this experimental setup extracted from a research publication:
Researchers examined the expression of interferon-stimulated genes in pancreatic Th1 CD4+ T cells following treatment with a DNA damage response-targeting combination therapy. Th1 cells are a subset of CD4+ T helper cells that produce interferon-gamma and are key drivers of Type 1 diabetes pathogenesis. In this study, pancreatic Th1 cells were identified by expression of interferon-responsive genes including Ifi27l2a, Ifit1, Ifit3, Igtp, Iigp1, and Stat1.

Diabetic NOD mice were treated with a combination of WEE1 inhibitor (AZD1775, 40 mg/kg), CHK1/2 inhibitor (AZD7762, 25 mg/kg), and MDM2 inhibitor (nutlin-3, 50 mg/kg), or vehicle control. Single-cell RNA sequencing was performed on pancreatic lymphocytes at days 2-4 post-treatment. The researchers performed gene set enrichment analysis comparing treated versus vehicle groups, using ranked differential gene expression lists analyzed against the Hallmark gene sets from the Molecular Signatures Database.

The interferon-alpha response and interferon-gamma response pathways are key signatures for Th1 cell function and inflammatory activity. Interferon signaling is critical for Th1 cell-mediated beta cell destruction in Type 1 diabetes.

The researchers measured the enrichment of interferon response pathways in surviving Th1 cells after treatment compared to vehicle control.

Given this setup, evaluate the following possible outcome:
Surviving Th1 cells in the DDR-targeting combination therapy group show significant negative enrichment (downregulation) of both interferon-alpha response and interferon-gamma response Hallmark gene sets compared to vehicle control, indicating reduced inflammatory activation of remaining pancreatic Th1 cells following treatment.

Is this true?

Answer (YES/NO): NO